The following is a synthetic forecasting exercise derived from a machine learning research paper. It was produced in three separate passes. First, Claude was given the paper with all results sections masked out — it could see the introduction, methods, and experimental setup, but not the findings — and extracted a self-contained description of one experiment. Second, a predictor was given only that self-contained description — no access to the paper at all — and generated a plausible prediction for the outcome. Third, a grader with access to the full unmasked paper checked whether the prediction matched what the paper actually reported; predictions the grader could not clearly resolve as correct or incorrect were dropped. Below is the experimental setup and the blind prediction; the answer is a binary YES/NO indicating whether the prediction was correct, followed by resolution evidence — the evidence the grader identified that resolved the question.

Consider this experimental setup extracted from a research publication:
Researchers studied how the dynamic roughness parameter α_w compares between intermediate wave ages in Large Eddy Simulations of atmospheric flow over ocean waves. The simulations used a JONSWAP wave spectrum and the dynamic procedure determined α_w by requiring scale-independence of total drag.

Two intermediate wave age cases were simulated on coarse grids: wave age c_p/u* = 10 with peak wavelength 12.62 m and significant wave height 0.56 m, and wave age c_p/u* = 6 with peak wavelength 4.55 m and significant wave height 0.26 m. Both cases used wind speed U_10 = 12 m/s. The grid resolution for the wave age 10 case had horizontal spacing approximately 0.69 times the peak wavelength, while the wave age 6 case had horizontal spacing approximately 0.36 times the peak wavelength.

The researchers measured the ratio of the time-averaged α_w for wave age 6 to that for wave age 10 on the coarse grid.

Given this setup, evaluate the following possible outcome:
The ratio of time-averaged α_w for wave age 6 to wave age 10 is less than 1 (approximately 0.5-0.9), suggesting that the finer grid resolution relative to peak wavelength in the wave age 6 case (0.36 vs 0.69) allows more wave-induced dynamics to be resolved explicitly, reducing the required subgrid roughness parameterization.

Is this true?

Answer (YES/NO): NO